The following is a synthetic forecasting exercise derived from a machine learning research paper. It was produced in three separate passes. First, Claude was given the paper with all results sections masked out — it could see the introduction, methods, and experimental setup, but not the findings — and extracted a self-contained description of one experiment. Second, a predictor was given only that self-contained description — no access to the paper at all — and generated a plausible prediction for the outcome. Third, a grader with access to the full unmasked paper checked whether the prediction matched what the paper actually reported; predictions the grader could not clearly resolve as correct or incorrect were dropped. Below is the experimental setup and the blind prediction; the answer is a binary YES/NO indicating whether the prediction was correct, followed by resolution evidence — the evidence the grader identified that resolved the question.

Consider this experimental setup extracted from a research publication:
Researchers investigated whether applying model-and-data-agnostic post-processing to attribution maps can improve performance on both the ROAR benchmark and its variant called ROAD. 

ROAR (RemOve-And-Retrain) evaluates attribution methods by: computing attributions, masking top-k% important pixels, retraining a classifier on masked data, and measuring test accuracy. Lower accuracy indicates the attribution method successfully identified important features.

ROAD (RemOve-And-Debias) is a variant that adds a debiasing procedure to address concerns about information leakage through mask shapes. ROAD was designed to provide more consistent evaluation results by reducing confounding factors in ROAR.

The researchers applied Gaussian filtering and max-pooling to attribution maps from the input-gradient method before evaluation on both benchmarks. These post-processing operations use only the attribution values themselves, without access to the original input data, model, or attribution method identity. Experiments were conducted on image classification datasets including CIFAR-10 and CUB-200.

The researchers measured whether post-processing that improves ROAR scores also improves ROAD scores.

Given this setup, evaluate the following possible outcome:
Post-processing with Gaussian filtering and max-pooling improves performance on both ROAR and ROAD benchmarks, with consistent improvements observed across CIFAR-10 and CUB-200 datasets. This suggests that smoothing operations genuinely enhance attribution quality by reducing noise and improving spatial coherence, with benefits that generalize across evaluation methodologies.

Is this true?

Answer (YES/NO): NO